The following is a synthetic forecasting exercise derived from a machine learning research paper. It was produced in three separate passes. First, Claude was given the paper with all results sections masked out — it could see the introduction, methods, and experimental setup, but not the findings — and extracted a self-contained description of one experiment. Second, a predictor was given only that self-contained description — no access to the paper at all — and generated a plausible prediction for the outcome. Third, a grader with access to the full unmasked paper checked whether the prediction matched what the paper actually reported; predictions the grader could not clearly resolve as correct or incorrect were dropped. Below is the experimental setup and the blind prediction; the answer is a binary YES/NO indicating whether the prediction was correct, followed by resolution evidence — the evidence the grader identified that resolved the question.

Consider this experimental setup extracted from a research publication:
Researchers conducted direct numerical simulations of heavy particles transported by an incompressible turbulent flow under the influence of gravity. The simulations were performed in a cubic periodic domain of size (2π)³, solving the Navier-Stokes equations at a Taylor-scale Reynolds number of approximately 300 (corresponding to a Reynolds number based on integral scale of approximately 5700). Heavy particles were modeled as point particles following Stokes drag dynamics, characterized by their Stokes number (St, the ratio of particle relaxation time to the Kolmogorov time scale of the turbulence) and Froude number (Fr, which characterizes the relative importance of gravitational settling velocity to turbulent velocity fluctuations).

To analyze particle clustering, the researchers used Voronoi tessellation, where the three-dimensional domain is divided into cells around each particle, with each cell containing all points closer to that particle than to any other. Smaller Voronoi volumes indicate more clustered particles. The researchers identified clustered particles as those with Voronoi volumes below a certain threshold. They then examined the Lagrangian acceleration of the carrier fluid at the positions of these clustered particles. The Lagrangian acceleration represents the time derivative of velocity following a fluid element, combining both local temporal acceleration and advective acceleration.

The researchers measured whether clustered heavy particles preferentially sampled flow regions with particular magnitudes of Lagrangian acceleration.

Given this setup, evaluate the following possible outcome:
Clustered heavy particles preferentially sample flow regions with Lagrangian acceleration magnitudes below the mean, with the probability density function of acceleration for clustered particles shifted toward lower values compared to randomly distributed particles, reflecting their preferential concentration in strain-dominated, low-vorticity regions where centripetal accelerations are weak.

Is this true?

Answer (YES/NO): NO